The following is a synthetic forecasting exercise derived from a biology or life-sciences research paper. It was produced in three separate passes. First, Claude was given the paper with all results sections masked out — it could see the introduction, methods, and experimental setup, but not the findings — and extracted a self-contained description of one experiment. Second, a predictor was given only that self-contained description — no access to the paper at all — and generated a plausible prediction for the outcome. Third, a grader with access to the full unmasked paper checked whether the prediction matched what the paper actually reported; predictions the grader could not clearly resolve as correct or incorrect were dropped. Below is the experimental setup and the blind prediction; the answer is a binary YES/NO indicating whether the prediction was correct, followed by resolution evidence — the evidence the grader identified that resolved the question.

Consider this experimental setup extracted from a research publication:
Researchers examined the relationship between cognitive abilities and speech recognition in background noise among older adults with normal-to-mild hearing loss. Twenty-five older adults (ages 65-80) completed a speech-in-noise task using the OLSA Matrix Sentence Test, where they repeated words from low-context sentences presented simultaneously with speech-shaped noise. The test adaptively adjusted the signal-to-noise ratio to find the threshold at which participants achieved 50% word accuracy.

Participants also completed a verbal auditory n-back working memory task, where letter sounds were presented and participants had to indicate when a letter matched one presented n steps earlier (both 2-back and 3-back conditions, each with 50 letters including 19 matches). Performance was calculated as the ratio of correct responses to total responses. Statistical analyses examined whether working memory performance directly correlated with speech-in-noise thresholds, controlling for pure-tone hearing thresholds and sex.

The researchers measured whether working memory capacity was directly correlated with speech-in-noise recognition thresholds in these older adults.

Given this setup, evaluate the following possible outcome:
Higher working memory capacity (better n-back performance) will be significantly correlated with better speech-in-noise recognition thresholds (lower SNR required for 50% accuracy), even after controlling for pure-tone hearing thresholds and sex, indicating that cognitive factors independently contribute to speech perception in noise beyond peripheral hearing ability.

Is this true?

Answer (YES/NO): NO